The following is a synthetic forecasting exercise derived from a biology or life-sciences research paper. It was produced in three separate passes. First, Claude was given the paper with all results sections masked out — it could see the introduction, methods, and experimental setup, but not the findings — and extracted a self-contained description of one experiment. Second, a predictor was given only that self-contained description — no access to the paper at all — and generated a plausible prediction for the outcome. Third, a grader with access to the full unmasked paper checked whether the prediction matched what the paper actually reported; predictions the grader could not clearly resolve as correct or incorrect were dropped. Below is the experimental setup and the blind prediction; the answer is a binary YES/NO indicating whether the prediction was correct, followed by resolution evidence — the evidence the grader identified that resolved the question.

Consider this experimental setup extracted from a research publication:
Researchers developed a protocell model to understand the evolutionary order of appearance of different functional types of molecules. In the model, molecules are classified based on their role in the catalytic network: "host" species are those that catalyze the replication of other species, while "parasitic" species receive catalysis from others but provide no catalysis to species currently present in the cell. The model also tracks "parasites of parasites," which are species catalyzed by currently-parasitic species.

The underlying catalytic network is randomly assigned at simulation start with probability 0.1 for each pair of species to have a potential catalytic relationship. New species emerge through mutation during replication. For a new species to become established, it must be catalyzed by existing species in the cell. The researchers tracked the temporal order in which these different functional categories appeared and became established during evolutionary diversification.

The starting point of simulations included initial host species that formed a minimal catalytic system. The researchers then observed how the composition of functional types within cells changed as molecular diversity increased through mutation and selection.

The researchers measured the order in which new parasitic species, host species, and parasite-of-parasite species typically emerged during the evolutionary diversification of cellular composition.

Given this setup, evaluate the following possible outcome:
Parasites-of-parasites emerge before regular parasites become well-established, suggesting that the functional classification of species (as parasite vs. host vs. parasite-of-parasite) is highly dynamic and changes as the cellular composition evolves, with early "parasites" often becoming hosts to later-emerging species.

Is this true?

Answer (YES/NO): NO